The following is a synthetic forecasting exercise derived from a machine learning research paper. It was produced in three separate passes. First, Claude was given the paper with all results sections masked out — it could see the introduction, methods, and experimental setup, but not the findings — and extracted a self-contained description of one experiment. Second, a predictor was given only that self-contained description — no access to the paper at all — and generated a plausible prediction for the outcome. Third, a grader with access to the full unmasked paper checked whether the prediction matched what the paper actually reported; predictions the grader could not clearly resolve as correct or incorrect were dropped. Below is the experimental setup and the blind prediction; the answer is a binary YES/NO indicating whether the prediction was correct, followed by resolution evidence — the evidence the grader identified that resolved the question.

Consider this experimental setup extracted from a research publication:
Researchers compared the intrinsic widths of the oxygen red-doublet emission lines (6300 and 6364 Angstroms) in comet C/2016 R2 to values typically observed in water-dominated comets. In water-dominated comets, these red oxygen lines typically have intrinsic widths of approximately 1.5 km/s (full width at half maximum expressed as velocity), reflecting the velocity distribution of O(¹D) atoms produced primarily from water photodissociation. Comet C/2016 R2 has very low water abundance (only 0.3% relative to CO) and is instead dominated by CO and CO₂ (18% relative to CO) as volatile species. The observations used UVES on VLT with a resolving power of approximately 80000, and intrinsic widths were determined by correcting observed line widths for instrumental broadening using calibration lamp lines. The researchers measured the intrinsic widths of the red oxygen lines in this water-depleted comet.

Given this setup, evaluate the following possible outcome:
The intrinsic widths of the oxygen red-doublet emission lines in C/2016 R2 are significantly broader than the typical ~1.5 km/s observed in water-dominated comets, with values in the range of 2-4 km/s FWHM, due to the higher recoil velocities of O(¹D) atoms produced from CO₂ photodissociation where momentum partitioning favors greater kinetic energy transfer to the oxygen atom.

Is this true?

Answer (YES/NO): YES